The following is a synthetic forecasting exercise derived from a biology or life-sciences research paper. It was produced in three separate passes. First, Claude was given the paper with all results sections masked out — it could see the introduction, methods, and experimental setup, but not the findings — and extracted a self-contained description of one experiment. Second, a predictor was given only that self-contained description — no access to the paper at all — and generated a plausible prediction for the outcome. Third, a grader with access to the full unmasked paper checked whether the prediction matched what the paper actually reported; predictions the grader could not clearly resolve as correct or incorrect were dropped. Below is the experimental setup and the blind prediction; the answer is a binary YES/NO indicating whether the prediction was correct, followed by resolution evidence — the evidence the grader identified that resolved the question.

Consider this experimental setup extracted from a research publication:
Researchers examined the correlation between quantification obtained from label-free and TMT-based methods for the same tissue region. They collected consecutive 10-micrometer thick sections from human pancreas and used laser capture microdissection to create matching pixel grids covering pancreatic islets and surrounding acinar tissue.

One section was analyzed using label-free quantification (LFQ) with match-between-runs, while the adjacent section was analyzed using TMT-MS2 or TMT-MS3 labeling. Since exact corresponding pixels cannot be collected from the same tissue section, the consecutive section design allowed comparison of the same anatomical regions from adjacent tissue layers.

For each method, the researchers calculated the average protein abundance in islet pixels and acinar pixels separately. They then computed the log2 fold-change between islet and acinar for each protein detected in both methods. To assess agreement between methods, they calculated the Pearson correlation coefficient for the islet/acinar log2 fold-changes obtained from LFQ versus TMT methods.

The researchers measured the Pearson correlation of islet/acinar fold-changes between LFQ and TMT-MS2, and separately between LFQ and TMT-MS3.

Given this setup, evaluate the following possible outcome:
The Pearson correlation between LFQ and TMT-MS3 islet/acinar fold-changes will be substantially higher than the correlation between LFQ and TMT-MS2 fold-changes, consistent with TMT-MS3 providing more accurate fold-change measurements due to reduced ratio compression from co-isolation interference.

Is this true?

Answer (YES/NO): NO